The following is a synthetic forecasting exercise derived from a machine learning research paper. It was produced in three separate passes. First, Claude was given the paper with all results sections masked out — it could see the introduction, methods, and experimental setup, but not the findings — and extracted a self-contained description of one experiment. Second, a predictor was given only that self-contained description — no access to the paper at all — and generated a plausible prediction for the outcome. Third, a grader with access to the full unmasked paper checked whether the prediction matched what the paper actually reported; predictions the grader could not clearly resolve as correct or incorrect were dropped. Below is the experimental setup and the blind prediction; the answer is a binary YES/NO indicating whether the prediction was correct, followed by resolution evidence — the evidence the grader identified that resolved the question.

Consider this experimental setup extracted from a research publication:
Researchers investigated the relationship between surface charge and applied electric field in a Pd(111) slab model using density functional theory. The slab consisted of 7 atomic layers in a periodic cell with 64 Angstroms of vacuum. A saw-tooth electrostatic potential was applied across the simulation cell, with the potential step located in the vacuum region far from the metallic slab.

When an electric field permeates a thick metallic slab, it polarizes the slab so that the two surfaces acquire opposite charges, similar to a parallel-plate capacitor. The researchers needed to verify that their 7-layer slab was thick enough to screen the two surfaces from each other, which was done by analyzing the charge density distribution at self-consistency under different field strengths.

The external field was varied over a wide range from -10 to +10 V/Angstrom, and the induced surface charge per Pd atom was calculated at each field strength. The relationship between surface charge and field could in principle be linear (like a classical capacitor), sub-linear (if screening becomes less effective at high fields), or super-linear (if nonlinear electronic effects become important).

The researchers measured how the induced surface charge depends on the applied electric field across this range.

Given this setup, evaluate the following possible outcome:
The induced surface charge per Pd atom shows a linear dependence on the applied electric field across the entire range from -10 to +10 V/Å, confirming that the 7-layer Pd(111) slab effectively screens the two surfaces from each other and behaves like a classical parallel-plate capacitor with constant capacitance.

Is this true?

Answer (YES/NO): YES